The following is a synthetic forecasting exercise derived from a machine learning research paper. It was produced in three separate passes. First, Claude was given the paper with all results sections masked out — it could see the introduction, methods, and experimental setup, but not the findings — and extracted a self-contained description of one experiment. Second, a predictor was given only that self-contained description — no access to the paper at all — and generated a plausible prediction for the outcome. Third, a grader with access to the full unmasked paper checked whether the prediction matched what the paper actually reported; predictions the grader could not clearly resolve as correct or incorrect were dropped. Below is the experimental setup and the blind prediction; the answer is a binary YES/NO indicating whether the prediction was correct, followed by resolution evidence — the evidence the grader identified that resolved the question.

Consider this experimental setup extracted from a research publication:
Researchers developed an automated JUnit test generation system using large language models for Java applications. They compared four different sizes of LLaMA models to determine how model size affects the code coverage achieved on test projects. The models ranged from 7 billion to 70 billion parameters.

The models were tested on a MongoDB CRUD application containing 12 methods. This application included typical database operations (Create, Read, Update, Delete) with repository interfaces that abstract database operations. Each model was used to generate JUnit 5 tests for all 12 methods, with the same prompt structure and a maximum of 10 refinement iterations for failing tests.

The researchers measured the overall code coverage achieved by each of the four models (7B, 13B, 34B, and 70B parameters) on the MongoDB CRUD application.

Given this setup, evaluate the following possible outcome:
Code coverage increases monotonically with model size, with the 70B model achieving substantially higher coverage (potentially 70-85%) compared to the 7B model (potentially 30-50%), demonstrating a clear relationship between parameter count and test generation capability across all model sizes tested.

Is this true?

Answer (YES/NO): NO